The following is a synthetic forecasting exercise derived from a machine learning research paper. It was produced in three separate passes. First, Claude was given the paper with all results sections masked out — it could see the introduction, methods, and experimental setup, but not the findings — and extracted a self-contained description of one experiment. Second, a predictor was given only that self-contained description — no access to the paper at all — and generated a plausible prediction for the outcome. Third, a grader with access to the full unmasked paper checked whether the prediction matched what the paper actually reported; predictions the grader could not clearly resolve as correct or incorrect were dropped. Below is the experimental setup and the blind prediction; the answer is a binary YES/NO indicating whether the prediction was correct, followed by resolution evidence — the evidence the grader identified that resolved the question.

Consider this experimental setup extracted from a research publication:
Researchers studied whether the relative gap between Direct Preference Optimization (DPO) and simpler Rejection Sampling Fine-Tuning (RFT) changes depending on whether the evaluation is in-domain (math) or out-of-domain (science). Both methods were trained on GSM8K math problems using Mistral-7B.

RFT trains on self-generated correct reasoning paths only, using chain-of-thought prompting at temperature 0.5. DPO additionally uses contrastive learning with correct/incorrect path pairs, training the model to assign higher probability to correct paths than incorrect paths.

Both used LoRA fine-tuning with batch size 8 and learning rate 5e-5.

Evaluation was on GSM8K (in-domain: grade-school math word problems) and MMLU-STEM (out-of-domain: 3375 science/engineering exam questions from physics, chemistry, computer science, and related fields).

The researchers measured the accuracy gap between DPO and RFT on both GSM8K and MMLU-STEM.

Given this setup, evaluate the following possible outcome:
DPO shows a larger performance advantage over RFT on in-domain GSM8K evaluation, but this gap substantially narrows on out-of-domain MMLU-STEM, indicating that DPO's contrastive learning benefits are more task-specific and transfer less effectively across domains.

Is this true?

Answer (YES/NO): NO